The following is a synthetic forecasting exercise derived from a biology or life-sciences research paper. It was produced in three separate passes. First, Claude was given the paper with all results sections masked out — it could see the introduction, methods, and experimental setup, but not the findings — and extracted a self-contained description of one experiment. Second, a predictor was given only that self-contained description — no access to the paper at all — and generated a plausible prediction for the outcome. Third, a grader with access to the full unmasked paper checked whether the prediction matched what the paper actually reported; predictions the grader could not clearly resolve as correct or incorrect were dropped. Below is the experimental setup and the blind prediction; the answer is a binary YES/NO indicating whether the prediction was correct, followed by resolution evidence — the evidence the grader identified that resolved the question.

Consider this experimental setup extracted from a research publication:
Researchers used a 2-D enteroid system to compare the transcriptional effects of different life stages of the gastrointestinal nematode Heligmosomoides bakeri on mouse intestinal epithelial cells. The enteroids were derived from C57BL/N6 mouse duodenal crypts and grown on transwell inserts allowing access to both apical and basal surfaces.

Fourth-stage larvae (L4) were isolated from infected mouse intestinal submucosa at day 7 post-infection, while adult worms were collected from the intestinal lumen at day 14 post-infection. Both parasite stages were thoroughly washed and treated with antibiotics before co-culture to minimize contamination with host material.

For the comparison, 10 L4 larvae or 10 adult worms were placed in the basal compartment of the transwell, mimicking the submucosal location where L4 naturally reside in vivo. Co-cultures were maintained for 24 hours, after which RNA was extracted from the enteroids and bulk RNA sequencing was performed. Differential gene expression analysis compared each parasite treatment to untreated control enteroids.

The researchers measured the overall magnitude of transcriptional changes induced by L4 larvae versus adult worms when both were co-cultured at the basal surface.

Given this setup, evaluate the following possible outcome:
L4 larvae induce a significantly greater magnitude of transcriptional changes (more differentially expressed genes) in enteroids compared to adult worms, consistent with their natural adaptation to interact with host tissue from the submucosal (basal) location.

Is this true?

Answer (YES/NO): YES